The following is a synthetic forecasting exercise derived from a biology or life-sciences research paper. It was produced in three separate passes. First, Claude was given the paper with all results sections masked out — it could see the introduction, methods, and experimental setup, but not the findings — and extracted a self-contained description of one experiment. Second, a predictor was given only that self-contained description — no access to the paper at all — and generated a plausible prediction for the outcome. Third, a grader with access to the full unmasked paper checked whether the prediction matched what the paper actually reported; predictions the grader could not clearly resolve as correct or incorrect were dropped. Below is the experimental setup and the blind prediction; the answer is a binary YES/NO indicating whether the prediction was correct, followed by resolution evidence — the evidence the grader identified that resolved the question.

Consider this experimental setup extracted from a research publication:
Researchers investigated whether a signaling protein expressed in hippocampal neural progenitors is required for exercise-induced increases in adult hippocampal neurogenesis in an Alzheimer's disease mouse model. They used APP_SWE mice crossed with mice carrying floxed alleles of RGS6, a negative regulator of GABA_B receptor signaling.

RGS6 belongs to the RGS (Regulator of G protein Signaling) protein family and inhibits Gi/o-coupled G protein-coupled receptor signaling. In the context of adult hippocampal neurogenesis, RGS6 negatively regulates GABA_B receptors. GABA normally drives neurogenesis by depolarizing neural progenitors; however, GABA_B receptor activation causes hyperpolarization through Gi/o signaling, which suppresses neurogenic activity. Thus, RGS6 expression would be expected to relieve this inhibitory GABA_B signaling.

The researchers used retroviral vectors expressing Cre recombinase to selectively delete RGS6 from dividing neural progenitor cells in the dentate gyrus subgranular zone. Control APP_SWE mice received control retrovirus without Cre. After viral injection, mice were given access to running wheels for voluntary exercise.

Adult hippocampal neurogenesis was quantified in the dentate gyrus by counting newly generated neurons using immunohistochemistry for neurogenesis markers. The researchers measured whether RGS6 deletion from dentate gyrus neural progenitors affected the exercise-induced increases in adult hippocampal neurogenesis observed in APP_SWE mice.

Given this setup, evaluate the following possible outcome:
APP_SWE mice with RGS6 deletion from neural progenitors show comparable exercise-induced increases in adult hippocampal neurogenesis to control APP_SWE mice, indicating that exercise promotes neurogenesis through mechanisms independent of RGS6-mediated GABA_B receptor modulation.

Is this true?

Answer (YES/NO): NO